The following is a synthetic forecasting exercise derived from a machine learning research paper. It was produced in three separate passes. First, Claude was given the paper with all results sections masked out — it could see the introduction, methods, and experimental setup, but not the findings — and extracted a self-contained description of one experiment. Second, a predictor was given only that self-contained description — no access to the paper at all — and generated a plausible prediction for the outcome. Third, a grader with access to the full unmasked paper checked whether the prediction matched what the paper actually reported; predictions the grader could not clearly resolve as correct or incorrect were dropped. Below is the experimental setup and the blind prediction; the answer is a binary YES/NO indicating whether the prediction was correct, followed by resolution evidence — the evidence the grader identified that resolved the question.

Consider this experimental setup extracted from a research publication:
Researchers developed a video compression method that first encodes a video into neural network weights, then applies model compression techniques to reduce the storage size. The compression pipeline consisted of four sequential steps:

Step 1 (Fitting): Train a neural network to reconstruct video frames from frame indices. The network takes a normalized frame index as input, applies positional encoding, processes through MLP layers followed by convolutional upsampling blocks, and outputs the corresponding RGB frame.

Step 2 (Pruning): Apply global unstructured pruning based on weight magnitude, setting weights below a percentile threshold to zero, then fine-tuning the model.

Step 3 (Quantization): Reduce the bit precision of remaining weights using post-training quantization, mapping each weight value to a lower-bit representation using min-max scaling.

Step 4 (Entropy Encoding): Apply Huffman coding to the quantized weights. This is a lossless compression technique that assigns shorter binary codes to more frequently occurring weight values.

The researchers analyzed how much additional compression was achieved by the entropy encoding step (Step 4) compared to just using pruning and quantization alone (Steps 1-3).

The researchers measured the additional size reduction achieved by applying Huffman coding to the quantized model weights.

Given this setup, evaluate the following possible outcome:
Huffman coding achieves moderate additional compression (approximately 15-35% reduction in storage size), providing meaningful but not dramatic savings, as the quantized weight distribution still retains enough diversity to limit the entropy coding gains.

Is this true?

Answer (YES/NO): NO